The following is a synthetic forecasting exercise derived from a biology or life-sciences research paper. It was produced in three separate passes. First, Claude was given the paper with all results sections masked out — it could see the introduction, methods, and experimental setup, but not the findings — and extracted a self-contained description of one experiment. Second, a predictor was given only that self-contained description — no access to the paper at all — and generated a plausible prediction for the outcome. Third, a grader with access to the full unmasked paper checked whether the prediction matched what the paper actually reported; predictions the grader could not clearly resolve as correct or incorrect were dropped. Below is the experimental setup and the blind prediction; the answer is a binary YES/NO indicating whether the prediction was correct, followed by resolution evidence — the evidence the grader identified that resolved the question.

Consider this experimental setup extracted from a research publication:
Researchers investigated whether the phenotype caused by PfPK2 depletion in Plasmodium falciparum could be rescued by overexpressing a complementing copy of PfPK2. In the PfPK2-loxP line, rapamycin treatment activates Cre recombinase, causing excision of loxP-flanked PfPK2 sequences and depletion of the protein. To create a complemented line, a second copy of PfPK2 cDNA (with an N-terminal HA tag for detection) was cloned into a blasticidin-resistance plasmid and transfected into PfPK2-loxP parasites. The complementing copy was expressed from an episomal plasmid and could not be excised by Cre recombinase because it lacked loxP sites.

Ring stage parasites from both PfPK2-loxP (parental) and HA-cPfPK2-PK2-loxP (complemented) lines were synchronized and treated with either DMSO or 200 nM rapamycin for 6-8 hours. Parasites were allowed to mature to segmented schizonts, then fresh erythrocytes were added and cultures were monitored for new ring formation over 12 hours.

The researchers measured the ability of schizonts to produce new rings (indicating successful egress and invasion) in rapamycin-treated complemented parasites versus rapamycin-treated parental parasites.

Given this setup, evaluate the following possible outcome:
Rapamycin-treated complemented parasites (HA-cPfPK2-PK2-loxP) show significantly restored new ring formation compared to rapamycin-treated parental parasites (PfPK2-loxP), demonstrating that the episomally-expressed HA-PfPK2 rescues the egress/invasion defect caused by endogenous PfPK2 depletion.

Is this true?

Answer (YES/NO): YES